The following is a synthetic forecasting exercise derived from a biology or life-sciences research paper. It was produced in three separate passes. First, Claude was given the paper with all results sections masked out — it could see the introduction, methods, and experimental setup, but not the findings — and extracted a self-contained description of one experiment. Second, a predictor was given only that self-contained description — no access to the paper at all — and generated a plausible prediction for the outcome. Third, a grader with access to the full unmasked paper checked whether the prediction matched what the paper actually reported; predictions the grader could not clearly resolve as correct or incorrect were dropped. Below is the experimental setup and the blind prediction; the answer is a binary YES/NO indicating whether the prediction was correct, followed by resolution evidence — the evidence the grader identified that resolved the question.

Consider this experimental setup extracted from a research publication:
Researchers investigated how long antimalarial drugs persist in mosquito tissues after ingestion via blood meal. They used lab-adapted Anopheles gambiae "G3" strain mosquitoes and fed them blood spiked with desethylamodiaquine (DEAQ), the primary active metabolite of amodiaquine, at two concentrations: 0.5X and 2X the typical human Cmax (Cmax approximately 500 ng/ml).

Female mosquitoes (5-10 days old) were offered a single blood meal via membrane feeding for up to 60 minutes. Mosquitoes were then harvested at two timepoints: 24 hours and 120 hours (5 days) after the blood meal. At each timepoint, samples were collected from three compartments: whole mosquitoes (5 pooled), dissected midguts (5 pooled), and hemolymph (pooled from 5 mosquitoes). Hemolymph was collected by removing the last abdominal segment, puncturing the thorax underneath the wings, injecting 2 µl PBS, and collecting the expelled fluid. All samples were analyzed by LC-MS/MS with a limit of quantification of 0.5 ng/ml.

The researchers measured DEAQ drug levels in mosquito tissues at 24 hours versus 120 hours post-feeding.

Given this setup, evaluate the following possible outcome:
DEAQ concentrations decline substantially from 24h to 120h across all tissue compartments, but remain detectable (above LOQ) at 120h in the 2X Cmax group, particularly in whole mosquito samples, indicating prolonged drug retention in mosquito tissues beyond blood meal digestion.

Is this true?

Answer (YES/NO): NO